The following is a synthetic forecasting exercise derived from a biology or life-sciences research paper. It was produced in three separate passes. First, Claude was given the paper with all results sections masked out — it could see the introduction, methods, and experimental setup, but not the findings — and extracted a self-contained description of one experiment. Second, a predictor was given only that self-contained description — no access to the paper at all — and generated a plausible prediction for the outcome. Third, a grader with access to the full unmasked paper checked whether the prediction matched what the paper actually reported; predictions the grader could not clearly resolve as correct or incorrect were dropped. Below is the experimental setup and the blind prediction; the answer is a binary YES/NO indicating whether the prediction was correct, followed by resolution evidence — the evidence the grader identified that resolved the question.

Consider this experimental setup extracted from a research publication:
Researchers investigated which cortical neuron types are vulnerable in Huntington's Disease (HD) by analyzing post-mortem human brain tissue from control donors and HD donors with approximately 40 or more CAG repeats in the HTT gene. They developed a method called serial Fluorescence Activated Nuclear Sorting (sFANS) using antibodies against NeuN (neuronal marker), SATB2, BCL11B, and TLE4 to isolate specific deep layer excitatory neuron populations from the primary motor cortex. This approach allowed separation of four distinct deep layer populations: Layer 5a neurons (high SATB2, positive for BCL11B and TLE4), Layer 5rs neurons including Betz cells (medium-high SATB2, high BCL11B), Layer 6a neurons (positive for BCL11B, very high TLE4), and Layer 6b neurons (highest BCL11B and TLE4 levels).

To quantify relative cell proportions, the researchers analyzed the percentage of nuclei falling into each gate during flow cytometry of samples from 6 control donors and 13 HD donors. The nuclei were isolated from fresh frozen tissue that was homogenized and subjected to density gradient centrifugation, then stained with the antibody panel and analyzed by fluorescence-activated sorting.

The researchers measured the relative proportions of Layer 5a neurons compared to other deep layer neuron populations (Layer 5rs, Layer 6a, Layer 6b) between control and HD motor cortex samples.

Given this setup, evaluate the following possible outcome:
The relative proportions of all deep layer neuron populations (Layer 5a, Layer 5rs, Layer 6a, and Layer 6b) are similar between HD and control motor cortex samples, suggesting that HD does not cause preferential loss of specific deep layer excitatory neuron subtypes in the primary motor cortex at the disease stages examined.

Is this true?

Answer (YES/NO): NO